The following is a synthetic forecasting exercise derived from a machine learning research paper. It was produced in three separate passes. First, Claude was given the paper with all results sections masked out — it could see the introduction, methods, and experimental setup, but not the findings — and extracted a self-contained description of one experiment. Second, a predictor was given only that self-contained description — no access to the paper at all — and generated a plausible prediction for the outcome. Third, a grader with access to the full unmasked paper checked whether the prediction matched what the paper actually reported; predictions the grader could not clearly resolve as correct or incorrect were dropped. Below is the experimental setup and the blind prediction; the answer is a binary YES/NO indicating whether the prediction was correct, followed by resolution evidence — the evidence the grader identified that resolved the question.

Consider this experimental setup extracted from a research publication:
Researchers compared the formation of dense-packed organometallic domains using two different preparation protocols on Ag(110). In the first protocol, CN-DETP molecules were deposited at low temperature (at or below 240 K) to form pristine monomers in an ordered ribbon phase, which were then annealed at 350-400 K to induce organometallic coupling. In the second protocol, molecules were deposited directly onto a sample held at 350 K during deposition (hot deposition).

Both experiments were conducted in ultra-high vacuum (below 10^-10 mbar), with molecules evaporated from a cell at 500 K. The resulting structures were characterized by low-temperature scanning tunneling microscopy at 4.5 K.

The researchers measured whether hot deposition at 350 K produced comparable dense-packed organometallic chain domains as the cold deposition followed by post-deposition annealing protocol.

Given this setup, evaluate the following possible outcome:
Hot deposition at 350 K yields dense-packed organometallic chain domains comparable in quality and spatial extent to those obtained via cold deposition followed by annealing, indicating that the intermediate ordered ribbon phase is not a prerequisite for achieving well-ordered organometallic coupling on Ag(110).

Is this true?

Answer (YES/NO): YES